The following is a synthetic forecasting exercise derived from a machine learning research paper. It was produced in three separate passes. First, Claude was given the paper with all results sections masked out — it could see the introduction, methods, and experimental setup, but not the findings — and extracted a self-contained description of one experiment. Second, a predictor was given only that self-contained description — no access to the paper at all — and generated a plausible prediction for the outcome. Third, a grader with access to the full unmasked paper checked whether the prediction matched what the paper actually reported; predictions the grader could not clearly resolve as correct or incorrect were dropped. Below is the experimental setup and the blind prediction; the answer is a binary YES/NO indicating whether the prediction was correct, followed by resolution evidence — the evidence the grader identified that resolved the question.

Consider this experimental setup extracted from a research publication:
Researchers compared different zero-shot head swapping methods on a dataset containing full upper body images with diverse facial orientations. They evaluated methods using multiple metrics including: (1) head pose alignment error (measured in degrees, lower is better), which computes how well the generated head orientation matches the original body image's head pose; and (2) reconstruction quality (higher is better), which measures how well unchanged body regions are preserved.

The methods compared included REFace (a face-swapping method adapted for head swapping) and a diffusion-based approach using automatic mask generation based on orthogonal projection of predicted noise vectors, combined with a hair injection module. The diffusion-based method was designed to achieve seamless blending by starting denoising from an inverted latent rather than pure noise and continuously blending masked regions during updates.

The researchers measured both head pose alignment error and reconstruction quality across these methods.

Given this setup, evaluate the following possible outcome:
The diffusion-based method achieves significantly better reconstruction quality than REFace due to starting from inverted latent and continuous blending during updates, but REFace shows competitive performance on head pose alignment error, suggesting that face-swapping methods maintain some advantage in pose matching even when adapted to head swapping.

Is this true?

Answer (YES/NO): NO